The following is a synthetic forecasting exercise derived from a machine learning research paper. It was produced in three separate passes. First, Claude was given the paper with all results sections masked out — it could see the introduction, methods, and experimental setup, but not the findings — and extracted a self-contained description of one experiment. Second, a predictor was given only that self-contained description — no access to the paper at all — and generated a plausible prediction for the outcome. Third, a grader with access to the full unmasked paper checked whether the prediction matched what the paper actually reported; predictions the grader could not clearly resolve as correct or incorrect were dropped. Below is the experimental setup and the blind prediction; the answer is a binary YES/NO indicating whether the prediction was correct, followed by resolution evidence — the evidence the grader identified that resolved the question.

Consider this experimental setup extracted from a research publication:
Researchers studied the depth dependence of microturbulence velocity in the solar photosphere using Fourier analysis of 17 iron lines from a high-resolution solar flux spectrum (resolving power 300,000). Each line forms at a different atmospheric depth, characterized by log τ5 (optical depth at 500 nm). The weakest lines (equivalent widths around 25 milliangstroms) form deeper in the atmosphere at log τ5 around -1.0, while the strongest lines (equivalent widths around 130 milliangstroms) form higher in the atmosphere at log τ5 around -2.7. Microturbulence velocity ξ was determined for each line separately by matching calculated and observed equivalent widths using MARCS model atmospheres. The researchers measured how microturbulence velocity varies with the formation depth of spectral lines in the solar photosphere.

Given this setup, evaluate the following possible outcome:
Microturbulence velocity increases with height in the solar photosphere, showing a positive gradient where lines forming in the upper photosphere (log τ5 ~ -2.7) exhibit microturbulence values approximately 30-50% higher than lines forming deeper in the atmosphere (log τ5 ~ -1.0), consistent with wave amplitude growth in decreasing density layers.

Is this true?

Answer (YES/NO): NO